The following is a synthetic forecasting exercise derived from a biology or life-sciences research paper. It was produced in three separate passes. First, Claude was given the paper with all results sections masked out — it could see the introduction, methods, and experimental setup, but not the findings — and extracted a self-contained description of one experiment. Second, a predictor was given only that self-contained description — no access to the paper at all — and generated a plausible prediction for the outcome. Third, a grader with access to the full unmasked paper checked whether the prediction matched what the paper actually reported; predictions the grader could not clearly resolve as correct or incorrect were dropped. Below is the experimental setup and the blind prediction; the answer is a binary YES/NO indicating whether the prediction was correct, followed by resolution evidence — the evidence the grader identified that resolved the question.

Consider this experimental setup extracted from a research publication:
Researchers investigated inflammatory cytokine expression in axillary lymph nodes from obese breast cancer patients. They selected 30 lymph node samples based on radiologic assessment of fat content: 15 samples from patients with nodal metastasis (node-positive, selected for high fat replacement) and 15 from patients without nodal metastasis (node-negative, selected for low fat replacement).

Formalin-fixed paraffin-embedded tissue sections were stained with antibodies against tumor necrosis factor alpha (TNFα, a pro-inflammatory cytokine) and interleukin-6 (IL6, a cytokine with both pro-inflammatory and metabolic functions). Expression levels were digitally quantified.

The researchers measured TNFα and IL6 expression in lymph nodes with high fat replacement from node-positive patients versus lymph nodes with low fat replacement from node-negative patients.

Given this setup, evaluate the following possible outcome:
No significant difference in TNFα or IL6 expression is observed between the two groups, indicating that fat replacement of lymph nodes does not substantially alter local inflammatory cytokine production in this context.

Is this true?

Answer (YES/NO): YES